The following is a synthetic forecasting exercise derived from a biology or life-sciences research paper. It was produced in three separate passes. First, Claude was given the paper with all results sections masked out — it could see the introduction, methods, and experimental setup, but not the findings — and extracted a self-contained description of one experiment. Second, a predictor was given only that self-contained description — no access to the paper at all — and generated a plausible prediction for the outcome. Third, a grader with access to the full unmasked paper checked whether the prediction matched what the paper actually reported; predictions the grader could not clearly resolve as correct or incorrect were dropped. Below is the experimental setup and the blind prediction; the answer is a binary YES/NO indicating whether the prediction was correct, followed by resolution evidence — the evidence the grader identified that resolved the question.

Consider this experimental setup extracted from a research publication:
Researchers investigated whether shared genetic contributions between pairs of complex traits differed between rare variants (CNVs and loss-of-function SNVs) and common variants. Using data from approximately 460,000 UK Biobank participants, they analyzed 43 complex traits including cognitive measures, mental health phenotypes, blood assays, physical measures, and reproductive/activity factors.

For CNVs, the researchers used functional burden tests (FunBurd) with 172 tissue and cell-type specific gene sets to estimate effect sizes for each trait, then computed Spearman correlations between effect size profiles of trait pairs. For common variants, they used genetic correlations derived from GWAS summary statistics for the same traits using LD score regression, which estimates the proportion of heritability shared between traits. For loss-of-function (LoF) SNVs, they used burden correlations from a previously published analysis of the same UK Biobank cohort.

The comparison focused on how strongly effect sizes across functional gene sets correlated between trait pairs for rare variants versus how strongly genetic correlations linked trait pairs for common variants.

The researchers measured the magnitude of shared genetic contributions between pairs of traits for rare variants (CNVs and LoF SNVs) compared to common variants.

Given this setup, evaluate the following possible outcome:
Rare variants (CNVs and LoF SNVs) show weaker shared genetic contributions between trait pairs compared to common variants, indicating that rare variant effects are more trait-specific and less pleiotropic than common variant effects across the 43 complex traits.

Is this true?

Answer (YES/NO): NO